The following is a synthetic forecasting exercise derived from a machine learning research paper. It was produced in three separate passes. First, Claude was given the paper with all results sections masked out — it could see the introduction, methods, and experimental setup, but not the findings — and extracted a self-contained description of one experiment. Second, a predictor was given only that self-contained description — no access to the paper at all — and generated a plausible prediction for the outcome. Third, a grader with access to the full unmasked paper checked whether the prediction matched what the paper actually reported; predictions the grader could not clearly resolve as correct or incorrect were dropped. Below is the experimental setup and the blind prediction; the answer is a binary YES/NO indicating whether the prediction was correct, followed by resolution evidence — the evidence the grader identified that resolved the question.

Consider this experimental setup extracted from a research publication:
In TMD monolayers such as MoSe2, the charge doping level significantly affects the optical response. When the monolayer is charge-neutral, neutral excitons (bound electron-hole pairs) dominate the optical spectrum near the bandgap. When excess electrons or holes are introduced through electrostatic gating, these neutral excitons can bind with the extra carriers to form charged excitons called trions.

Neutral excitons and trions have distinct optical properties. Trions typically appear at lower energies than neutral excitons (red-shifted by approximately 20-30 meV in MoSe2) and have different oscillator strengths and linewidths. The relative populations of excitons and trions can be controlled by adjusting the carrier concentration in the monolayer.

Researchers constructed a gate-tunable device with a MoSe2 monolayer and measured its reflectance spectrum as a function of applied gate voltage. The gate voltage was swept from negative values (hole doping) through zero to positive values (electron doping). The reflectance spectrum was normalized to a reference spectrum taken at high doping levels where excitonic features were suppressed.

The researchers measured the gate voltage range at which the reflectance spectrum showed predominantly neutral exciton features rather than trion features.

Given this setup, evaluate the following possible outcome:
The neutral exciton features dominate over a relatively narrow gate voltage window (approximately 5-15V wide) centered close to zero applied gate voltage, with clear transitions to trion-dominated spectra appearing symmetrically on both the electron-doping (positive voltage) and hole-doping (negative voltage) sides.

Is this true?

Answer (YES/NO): NO